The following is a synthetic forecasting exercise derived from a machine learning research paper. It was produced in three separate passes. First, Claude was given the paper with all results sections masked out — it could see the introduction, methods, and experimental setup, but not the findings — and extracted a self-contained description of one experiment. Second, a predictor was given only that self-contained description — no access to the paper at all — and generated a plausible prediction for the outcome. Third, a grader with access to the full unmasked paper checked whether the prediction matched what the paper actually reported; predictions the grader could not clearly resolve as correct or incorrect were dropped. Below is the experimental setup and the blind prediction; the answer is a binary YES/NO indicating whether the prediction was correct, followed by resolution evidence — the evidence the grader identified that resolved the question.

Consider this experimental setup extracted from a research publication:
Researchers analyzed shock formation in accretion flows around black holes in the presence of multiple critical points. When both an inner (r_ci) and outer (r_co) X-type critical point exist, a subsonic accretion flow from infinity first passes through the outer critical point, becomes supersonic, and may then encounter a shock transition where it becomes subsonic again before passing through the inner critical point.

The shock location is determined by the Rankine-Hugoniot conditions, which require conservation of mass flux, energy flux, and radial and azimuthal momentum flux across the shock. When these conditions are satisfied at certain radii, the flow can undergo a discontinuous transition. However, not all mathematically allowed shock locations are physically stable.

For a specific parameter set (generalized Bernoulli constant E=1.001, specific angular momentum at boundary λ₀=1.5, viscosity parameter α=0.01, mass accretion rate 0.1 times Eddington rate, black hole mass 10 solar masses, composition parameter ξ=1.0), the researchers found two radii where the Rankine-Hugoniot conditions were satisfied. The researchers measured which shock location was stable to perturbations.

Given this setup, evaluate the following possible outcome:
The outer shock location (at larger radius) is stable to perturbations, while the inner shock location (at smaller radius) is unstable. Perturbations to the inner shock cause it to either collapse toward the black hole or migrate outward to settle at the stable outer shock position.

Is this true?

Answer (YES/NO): YES